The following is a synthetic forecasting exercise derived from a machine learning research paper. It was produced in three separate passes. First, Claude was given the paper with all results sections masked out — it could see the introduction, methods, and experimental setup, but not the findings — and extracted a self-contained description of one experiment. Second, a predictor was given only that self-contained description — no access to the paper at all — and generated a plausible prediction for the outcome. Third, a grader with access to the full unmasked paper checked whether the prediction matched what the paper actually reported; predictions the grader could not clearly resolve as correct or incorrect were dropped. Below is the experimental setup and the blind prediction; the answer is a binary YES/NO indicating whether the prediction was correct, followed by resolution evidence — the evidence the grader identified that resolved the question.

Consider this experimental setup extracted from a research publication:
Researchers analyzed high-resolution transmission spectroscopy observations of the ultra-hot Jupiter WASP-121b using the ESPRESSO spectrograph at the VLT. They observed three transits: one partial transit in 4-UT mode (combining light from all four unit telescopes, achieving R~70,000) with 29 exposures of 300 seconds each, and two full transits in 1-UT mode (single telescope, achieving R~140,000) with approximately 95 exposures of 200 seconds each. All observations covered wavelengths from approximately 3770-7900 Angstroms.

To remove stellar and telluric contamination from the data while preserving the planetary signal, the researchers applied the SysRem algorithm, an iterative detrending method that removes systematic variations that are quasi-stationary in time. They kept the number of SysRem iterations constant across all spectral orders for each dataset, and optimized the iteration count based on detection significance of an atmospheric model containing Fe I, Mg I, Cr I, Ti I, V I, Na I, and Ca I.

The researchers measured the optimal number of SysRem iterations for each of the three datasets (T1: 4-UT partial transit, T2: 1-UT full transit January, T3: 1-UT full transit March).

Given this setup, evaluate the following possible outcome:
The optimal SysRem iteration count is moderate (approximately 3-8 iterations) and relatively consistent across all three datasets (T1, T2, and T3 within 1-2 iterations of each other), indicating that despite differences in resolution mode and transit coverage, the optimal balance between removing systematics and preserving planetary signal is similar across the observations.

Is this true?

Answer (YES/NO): NO